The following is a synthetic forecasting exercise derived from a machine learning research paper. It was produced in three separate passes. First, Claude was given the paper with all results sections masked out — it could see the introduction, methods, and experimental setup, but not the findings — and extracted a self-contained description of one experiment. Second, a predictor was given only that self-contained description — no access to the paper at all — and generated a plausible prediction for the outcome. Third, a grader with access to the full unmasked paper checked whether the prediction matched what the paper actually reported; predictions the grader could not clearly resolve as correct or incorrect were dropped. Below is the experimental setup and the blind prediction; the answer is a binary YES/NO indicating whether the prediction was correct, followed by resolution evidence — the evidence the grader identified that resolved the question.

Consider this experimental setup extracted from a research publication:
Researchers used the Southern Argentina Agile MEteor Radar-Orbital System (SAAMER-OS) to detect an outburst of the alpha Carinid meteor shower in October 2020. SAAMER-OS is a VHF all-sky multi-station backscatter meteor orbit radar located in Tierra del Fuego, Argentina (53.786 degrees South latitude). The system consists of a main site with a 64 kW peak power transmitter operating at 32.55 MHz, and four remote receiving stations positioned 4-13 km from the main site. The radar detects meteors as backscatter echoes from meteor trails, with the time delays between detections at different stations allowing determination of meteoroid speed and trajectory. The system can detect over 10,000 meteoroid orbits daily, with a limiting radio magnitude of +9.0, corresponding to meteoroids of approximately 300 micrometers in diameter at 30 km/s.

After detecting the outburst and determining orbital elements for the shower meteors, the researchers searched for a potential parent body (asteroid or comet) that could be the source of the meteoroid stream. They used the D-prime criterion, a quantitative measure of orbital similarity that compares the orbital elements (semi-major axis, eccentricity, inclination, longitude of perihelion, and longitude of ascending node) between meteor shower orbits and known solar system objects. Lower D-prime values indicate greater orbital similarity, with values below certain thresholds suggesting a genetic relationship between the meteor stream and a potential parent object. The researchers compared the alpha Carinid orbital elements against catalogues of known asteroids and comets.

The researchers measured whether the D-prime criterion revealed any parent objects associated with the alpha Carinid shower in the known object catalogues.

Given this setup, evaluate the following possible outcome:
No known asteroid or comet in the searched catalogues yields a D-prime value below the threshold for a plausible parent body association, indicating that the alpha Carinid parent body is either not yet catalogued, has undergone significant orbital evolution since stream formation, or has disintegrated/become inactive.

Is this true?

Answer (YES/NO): YES